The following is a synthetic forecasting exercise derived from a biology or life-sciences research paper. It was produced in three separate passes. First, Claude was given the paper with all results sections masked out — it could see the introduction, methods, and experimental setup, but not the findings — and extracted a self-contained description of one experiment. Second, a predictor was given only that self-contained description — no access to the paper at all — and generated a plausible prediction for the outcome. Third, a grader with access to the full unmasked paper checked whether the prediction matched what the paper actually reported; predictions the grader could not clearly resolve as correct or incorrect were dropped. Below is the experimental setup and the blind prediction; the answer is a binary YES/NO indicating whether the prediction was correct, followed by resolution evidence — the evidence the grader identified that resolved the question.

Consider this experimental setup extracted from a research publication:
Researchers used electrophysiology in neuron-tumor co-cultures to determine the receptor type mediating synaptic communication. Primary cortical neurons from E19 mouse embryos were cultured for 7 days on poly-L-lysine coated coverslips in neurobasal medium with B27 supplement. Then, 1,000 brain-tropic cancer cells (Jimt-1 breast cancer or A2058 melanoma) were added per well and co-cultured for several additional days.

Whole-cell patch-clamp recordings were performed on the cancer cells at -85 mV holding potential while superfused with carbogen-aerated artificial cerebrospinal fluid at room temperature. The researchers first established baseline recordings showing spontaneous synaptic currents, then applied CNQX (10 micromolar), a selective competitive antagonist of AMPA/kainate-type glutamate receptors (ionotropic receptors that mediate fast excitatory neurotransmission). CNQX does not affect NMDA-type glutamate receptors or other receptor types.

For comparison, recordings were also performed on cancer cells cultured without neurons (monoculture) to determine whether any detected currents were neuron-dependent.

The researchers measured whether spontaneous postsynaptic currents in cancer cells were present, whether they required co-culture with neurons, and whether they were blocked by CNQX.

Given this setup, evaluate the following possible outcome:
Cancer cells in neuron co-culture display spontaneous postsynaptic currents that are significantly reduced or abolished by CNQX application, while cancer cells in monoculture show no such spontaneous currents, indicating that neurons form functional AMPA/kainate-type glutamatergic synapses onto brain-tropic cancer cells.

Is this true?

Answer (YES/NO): YES